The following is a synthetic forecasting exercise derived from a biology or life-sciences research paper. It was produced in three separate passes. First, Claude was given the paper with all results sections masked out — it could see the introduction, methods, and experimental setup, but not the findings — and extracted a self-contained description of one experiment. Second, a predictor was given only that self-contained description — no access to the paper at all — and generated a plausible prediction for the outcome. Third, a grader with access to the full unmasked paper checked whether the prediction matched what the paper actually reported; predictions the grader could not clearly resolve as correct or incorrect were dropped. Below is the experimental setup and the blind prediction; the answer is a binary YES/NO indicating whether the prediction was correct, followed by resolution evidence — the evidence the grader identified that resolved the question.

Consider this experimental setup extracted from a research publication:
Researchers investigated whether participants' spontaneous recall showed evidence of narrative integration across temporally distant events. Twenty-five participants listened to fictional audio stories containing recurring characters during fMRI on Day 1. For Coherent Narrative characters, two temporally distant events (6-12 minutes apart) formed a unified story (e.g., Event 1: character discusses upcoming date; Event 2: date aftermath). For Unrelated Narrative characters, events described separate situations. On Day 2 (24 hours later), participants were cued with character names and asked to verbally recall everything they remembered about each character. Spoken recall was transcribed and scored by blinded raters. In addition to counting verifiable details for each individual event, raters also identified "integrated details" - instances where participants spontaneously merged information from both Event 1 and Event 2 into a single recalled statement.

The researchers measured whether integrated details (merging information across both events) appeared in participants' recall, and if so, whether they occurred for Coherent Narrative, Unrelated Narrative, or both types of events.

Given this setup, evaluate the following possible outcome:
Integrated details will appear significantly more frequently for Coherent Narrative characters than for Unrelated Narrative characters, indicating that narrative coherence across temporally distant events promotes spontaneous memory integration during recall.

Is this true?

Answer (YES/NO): NO